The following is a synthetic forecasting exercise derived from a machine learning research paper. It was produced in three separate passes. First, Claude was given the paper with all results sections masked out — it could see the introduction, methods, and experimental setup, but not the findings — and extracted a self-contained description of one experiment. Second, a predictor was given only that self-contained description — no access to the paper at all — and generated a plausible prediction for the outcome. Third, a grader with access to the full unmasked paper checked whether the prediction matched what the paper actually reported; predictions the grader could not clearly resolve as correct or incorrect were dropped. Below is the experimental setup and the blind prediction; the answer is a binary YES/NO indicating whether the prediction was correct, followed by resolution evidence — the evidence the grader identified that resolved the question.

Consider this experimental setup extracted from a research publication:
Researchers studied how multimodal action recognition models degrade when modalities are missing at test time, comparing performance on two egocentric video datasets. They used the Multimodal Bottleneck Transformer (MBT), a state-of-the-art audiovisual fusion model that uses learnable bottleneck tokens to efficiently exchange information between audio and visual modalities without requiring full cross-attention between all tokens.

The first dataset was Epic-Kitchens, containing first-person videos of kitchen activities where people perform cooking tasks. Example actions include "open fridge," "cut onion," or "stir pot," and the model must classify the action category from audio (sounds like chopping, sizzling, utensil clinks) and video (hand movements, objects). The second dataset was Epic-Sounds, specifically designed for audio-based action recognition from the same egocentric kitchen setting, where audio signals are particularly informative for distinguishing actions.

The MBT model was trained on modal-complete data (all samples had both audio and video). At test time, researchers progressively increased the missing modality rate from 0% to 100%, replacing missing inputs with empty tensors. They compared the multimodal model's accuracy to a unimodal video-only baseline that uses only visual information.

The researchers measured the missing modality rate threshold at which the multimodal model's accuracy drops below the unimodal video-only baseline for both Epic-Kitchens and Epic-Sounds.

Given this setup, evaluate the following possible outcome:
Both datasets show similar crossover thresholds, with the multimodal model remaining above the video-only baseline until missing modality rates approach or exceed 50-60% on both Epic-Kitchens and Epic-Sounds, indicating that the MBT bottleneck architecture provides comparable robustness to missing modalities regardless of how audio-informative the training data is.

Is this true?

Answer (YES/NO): NO